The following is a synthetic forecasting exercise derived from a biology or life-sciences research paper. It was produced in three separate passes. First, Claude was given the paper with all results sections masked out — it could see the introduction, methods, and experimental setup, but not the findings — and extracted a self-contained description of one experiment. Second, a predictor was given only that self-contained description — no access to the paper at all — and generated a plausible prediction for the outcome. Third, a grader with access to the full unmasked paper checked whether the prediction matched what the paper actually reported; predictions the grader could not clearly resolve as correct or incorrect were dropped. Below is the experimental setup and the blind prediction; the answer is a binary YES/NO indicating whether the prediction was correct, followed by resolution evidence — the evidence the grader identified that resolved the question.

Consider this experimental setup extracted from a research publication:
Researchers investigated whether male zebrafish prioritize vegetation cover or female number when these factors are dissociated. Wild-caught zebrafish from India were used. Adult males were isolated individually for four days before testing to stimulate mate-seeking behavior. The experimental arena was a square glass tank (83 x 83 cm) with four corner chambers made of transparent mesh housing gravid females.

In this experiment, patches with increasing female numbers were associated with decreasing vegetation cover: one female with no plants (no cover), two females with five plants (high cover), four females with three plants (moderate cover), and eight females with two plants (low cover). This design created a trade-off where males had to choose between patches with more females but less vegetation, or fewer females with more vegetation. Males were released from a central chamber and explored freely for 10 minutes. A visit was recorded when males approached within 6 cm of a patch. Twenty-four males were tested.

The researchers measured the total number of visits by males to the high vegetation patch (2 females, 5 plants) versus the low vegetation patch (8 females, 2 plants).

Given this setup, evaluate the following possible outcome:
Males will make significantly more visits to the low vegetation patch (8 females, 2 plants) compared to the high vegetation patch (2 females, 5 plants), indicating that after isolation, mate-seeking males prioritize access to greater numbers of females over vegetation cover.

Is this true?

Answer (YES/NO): NO